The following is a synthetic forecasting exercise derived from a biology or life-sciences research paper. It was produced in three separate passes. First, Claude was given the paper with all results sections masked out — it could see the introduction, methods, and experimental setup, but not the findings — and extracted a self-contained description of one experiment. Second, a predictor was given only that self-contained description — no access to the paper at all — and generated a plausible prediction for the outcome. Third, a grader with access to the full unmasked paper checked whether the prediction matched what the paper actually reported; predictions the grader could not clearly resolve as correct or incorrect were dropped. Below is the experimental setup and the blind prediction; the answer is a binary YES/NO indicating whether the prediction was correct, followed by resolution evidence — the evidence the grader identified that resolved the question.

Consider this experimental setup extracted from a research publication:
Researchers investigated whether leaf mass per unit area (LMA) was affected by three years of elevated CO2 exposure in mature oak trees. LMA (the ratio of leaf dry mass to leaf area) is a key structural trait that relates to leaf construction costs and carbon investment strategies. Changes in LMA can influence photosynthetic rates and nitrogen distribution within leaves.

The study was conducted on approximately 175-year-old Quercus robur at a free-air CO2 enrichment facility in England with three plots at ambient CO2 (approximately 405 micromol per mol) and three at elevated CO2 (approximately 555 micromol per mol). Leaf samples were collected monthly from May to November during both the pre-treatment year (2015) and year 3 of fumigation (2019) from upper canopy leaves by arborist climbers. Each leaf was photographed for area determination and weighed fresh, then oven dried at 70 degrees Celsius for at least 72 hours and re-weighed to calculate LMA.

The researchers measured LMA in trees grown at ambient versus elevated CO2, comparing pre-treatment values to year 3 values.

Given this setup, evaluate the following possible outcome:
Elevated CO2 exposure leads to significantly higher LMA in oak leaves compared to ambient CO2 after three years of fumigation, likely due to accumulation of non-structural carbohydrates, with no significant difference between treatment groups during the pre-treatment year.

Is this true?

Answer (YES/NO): NO